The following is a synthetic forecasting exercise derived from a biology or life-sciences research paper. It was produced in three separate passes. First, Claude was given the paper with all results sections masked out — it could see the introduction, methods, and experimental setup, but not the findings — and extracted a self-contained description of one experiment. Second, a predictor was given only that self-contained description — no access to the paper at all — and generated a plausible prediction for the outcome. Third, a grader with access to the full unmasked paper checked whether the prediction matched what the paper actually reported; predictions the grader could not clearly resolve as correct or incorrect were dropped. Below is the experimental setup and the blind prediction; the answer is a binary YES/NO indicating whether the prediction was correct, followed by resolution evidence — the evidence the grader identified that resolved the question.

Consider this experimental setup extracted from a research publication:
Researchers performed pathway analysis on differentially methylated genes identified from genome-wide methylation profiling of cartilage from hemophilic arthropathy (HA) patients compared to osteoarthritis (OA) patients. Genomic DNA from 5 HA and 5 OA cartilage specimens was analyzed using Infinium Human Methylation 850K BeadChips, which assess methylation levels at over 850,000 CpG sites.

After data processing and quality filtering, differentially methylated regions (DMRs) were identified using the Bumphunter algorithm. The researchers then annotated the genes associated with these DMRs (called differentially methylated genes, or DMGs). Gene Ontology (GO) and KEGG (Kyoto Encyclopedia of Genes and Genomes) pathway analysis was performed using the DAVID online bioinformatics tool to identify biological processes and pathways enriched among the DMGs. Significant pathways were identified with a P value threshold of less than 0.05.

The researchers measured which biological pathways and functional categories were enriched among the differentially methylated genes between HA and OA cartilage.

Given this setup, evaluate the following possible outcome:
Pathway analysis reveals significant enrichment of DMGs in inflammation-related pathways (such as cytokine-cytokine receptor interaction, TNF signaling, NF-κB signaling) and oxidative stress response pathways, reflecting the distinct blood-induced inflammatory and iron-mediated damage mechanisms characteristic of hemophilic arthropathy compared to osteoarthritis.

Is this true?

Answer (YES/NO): NO